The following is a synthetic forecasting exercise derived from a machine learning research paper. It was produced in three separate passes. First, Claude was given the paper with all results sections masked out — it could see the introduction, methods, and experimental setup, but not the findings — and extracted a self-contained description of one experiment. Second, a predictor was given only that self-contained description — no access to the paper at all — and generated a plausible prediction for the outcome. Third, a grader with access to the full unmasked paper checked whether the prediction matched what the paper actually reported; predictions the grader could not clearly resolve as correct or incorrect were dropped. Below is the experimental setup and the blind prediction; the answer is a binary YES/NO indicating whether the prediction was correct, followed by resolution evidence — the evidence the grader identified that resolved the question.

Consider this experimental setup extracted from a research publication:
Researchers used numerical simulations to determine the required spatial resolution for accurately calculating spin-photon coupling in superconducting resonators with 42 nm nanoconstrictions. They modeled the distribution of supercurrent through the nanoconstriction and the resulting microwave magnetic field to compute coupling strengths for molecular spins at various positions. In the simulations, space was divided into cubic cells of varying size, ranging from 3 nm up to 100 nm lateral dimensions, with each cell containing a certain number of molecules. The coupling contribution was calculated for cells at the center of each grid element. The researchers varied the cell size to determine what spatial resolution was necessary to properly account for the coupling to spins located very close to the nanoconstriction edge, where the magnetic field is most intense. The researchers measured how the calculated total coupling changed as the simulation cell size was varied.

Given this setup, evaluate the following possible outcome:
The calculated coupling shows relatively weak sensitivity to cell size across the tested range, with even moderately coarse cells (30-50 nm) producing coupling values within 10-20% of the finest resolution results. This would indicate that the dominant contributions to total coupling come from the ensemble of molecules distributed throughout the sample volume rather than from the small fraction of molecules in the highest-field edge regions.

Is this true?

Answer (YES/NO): NO